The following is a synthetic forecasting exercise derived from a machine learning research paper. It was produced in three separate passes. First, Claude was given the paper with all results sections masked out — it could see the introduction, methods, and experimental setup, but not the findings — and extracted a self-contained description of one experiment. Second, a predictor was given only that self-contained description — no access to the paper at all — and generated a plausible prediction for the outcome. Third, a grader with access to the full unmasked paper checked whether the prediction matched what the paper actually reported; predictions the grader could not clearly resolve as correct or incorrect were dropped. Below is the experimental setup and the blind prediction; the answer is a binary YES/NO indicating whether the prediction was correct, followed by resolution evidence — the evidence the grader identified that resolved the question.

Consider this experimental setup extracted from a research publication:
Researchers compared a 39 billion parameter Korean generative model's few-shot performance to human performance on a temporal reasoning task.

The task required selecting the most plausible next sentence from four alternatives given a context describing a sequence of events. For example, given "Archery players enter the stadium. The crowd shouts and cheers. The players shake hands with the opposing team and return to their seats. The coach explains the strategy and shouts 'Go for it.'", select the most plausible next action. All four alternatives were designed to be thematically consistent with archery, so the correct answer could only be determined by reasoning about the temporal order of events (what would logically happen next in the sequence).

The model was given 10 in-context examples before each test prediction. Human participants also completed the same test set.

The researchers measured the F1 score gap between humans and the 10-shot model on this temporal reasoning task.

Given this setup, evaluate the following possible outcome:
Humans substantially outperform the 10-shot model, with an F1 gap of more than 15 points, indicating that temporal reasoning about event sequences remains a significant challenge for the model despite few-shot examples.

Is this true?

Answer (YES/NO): YES